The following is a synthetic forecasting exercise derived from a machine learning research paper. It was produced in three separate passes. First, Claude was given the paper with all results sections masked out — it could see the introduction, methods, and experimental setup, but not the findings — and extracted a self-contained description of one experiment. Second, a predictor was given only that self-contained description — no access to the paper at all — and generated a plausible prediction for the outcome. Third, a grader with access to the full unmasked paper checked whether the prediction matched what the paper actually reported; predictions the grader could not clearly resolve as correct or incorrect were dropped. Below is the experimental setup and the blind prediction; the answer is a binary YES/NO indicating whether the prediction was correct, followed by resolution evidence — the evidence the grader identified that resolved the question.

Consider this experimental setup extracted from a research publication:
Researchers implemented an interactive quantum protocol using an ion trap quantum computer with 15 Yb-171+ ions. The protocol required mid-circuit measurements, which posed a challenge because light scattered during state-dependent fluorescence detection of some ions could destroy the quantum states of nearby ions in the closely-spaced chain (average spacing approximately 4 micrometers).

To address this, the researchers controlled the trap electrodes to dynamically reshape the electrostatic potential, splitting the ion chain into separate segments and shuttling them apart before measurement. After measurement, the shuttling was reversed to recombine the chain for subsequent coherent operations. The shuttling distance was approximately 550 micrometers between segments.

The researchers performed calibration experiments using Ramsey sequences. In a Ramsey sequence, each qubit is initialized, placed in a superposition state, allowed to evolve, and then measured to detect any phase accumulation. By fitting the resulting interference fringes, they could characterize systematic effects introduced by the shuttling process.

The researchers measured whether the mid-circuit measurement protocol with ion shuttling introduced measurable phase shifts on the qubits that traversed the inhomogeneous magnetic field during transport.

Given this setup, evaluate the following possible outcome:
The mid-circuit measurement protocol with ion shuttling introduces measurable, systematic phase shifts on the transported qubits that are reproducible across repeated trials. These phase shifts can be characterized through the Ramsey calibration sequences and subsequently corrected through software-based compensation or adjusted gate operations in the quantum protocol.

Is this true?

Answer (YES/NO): YES